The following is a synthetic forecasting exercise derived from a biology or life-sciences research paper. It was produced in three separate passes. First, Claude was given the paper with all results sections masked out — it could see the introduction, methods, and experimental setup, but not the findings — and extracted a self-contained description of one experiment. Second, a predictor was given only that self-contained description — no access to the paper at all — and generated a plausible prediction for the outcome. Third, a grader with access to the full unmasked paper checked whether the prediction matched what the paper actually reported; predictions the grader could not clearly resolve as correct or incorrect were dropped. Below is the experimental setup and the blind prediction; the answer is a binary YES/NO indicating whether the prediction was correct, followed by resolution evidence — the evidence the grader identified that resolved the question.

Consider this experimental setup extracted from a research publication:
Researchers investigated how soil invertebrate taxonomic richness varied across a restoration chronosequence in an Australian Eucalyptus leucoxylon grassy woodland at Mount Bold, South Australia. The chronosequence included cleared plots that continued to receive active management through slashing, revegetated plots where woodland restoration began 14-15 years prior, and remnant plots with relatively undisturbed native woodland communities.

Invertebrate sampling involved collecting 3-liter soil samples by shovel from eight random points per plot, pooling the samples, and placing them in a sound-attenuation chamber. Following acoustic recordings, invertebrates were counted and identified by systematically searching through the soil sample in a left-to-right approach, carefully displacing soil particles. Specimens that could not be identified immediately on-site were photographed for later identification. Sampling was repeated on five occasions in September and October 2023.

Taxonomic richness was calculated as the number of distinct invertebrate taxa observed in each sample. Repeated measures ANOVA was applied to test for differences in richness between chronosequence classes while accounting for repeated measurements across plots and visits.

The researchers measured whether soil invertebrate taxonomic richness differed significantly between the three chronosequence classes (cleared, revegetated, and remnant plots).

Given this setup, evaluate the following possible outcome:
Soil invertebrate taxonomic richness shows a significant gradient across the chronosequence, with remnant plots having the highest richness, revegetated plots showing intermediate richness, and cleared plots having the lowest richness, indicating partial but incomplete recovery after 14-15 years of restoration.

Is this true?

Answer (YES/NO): NO